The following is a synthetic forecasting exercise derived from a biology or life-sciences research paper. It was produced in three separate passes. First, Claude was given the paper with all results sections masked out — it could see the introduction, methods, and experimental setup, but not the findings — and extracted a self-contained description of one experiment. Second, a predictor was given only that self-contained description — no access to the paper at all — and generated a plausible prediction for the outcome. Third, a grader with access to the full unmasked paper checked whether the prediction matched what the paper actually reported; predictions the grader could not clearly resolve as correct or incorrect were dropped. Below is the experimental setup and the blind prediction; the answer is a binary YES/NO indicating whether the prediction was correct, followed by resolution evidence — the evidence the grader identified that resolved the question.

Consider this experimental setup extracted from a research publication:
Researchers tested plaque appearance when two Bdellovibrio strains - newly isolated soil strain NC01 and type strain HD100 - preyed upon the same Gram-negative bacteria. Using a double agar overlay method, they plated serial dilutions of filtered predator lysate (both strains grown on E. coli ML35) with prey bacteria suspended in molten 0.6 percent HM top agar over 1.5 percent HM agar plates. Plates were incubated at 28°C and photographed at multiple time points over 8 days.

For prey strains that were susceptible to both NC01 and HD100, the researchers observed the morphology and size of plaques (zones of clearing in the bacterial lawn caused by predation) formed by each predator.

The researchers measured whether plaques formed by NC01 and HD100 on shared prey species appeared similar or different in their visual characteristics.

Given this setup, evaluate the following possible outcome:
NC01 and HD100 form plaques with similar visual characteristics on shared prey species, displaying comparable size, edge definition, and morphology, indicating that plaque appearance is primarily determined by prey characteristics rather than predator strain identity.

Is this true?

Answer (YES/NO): NO